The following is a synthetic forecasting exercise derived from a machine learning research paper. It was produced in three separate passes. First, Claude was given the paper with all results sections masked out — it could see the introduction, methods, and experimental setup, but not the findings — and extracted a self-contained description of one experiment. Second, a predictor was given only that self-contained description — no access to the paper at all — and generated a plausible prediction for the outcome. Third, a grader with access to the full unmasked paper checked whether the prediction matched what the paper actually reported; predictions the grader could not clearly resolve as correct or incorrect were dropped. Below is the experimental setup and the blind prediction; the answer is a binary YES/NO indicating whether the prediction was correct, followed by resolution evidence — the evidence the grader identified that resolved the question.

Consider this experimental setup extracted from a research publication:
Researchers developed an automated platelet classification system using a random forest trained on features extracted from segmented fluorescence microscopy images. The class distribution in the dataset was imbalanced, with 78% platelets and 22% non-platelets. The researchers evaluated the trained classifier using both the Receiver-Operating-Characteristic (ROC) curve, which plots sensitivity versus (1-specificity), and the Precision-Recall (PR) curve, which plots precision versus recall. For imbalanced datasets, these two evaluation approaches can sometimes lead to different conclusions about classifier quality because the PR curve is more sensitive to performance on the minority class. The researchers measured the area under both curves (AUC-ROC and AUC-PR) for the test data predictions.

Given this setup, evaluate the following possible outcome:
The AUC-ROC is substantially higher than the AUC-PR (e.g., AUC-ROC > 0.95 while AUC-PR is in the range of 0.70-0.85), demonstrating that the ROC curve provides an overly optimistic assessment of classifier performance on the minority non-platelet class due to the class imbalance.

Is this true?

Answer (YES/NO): YES